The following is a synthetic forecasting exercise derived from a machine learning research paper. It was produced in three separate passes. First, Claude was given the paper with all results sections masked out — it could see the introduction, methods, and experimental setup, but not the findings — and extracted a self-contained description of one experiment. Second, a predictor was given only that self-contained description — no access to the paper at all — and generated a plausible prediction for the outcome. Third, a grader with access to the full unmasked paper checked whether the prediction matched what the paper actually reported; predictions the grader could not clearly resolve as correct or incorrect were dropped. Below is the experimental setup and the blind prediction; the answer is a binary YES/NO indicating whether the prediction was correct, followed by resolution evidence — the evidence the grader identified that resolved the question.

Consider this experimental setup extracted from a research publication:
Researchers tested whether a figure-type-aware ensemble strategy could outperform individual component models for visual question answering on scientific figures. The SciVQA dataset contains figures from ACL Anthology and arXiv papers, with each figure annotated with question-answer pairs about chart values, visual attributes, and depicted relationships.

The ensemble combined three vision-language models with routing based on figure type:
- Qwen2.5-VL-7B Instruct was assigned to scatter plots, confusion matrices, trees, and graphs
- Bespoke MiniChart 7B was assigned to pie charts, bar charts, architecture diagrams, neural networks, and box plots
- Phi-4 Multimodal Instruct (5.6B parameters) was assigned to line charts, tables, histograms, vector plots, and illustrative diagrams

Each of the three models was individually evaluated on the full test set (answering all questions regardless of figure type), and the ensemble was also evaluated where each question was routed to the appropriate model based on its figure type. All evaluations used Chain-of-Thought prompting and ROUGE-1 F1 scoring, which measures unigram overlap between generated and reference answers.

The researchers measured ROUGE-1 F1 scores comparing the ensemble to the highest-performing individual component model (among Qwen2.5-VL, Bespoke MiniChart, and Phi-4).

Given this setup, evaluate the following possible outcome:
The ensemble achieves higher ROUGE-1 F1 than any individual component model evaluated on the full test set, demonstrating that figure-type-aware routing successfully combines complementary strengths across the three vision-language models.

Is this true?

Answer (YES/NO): YES